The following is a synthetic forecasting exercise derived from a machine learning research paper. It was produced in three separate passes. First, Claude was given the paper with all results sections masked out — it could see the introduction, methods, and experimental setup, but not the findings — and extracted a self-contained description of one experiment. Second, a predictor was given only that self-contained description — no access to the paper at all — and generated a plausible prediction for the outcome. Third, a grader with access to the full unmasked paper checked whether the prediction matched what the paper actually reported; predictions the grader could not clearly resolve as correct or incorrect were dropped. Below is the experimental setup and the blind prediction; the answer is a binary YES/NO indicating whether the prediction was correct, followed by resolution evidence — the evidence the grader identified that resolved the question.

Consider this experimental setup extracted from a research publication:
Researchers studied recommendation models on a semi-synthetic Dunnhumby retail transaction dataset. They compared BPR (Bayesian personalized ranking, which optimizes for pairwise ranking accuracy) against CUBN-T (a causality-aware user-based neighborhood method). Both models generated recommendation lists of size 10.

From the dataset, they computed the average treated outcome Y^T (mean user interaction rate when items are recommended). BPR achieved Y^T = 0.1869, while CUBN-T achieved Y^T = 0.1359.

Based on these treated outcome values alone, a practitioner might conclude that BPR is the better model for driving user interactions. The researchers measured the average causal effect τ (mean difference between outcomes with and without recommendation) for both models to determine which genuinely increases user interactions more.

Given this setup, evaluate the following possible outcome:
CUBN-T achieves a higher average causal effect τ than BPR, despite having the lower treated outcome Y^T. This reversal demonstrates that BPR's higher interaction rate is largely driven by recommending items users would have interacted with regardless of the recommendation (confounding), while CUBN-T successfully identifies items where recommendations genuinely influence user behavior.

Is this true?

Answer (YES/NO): YES